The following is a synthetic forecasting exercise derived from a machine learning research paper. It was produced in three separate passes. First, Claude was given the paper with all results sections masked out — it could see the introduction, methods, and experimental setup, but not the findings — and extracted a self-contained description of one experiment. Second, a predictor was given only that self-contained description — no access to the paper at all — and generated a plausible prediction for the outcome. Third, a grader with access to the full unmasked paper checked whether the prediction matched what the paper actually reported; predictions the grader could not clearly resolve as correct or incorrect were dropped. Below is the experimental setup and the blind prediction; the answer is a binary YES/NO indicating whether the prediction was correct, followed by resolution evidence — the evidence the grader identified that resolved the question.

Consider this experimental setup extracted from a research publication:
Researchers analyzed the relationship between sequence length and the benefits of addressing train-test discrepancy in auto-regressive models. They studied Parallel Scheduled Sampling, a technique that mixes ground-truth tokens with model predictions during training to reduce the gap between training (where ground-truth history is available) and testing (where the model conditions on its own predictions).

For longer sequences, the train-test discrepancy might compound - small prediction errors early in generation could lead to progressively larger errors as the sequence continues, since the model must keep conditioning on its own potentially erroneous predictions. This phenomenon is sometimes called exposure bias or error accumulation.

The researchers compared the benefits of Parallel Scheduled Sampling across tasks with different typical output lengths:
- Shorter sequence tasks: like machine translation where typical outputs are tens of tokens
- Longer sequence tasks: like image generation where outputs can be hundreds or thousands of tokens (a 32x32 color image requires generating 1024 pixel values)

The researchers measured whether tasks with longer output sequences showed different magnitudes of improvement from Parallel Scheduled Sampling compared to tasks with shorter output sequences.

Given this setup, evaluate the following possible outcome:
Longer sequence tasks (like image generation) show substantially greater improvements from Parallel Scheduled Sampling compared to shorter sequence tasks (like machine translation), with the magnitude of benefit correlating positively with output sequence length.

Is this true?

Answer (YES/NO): YES